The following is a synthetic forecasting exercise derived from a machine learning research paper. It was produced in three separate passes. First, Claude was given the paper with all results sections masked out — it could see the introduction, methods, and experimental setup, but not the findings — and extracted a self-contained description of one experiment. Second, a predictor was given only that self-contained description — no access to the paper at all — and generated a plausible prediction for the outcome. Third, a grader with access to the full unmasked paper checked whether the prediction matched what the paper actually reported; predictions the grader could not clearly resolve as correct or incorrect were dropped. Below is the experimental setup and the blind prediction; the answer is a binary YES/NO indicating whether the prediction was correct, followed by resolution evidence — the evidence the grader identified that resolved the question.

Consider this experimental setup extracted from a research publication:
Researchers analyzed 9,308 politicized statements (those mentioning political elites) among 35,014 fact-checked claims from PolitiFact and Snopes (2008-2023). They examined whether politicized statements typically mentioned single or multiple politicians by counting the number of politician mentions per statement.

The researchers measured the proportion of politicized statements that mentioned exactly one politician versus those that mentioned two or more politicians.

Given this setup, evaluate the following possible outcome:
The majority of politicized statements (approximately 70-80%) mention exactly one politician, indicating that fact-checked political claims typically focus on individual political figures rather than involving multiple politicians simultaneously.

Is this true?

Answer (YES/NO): YES